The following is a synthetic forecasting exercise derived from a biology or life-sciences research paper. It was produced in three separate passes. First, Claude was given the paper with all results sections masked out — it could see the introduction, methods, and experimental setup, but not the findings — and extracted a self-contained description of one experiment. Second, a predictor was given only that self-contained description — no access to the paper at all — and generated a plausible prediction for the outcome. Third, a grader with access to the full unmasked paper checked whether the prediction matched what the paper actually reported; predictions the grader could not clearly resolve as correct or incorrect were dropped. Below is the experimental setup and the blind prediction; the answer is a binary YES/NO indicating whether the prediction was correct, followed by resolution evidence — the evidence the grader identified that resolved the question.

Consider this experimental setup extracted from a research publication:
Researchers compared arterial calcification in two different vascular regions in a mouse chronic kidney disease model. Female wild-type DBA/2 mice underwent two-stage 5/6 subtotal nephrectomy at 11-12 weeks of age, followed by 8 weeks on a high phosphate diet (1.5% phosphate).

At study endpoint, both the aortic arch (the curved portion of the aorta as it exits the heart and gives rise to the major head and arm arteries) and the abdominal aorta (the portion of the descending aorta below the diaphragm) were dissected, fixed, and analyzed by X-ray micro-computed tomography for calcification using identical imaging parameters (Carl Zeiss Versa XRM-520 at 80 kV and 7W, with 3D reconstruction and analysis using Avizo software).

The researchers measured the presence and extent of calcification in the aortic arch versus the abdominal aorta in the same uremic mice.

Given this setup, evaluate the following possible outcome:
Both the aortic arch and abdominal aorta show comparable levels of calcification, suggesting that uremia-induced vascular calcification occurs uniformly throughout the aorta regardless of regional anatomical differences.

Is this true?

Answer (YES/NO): NO